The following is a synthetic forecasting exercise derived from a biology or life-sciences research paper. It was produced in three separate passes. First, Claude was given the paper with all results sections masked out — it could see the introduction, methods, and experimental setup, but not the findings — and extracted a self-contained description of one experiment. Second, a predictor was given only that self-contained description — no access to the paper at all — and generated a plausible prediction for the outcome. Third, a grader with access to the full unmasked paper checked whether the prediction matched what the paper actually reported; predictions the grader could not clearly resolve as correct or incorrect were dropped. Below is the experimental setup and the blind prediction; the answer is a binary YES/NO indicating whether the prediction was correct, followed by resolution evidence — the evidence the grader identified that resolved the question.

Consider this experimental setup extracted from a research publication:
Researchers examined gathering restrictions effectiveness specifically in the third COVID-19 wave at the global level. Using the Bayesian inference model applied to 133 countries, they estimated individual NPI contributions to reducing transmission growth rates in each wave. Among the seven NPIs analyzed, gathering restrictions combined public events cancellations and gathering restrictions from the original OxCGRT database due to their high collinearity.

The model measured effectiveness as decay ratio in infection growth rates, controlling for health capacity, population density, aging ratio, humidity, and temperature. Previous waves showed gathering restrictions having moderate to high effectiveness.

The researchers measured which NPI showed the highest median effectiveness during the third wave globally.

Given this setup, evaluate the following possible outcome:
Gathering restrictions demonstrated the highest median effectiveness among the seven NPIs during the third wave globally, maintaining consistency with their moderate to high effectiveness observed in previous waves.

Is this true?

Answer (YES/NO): YES